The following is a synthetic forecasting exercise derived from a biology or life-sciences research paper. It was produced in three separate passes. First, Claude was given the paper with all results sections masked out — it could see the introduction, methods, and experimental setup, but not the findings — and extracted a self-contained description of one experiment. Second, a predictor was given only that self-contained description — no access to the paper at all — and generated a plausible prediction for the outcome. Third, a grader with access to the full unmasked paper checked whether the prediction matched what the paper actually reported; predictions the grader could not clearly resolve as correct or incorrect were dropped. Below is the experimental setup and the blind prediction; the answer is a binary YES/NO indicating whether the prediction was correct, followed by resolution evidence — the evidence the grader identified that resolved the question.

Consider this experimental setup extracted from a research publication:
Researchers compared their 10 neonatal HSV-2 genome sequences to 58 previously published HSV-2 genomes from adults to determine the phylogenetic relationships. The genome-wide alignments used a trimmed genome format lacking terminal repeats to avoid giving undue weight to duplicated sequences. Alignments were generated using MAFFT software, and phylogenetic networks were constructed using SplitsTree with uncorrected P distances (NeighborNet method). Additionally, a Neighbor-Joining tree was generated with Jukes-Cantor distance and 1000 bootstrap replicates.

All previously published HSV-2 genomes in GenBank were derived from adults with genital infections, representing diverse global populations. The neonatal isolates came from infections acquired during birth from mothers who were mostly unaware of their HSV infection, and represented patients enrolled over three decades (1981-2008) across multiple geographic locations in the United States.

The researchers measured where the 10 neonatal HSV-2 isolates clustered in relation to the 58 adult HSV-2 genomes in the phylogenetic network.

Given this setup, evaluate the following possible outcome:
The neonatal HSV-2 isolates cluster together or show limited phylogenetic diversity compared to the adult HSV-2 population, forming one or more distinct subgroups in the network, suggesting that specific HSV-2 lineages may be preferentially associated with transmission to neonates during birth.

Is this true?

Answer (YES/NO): NO